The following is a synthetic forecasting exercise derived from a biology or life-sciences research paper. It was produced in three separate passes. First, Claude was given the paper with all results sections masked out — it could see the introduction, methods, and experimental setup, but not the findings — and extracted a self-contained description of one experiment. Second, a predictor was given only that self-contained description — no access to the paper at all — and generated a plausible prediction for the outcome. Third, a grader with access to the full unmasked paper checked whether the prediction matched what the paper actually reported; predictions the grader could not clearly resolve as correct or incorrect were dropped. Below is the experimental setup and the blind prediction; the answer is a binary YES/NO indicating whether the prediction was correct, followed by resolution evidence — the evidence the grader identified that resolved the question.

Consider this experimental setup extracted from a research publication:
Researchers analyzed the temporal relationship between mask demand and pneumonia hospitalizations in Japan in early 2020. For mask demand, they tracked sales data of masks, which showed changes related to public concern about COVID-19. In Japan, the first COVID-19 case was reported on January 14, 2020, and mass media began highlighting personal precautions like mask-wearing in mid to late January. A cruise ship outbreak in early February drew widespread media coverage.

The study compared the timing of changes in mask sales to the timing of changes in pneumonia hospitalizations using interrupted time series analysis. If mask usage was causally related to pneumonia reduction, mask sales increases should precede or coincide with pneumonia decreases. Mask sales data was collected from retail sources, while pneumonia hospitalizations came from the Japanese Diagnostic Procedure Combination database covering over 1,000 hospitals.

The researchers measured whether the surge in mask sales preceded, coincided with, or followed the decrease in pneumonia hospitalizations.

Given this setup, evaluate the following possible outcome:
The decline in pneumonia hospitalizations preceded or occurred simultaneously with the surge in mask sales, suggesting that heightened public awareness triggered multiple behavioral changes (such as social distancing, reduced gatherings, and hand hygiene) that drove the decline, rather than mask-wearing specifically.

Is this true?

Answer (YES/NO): NO